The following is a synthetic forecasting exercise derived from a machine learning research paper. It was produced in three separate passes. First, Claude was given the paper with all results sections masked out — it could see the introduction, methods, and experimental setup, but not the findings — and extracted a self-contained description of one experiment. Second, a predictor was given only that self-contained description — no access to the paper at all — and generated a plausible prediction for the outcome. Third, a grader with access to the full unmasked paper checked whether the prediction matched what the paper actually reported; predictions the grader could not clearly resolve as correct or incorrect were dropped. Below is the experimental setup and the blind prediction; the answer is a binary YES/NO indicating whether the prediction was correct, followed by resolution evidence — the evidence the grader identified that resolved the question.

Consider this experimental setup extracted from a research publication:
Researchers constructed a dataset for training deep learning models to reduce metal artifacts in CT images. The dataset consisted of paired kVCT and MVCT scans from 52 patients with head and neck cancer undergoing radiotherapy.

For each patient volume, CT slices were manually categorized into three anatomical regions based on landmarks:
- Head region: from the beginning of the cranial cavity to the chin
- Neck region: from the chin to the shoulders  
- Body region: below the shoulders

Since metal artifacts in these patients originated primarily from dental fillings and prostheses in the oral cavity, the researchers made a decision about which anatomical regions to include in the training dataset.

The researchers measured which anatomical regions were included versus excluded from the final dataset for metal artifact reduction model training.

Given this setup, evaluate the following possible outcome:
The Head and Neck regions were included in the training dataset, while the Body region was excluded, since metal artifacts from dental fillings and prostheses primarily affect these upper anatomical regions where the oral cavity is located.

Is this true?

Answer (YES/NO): YES